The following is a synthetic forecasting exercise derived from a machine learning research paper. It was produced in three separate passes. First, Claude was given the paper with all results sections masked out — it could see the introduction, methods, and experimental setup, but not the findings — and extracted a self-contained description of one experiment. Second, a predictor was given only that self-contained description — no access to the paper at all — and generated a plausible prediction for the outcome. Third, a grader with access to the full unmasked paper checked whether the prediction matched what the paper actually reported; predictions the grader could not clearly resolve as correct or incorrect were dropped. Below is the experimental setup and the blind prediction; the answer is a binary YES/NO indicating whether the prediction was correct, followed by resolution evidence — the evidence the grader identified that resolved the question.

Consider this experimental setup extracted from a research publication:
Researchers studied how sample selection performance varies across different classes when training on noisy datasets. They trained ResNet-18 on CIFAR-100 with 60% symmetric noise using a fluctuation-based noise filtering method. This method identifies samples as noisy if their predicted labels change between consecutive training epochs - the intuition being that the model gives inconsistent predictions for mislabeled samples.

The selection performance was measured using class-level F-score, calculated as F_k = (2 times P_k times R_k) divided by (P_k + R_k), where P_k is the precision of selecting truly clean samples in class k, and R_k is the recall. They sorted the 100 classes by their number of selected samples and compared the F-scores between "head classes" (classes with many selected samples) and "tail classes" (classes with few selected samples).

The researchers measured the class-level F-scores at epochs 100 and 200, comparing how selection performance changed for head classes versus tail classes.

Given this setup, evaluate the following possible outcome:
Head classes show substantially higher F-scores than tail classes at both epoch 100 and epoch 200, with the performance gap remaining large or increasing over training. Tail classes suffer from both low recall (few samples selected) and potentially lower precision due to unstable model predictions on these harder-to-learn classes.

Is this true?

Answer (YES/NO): YES